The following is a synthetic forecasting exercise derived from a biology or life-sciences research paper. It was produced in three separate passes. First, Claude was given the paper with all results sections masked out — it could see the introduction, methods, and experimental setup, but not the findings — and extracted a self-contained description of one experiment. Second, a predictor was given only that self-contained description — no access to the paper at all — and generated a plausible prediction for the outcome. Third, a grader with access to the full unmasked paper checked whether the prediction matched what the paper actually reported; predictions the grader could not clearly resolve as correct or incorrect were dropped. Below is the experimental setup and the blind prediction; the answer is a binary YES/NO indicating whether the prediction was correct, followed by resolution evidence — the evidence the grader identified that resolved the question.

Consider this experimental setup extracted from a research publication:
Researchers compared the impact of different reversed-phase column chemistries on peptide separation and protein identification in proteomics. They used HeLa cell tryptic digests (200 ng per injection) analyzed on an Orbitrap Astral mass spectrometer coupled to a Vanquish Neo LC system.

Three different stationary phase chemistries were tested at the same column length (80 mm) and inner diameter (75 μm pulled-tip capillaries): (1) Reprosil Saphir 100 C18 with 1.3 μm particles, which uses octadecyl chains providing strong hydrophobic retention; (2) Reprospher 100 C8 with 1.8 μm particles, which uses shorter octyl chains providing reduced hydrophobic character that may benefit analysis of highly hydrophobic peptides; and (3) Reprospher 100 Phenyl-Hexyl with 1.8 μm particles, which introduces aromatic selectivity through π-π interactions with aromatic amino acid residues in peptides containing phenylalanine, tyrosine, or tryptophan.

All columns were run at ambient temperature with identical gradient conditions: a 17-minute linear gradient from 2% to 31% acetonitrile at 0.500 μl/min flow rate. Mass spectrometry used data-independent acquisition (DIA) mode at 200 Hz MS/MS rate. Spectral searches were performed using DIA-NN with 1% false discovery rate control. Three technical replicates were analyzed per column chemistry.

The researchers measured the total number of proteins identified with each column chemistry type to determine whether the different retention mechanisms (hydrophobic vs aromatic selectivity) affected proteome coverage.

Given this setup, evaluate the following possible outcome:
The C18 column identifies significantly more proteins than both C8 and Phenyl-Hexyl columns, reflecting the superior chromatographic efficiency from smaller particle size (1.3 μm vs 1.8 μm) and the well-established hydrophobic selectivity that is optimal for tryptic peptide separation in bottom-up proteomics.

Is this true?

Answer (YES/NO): NO